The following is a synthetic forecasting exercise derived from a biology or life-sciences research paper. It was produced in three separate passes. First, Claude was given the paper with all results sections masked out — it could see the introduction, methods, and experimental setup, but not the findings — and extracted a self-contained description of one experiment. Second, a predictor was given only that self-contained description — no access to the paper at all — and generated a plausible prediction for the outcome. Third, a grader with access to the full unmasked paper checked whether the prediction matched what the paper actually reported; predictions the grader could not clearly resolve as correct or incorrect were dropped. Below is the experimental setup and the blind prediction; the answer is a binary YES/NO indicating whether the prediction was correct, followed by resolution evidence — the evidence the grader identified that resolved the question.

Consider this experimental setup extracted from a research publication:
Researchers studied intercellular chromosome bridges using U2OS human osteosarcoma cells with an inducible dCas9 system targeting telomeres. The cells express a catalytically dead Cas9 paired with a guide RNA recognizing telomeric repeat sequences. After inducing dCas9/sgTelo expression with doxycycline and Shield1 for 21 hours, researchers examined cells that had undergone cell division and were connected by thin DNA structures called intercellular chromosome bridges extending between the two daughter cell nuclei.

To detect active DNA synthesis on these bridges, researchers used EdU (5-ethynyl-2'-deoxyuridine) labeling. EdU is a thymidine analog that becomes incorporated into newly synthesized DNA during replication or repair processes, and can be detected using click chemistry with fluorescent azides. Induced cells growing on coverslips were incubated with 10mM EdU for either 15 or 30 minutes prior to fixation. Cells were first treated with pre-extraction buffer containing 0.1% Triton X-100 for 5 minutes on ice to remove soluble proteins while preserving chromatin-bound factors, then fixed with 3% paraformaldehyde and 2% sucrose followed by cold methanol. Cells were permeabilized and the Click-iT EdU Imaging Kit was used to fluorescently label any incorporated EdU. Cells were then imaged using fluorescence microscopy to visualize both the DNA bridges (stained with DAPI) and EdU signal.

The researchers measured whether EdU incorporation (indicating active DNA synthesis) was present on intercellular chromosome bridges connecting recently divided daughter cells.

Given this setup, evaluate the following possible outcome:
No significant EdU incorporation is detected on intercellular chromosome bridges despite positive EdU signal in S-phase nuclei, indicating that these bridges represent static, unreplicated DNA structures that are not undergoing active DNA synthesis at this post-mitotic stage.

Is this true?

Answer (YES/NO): NO